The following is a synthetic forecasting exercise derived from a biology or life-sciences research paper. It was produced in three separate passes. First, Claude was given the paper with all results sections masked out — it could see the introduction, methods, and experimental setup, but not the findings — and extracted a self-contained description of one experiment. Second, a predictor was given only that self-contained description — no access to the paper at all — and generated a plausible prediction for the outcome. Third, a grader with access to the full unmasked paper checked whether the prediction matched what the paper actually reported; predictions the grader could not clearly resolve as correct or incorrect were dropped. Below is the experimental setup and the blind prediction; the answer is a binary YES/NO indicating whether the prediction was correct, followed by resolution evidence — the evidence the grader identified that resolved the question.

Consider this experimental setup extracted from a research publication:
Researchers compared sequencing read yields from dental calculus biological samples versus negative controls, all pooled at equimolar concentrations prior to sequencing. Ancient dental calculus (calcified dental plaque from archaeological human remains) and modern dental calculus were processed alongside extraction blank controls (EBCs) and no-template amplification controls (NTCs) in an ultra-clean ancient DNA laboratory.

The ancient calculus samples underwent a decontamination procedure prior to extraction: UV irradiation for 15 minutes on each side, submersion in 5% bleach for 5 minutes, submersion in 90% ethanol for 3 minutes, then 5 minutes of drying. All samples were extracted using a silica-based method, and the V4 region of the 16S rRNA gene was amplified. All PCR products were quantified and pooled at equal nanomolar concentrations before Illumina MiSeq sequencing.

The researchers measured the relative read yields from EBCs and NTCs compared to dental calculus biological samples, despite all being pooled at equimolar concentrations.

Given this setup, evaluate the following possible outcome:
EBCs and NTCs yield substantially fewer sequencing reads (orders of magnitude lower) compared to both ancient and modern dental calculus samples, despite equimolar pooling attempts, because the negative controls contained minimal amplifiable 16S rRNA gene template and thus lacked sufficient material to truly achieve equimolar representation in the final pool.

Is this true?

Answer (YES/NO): NO